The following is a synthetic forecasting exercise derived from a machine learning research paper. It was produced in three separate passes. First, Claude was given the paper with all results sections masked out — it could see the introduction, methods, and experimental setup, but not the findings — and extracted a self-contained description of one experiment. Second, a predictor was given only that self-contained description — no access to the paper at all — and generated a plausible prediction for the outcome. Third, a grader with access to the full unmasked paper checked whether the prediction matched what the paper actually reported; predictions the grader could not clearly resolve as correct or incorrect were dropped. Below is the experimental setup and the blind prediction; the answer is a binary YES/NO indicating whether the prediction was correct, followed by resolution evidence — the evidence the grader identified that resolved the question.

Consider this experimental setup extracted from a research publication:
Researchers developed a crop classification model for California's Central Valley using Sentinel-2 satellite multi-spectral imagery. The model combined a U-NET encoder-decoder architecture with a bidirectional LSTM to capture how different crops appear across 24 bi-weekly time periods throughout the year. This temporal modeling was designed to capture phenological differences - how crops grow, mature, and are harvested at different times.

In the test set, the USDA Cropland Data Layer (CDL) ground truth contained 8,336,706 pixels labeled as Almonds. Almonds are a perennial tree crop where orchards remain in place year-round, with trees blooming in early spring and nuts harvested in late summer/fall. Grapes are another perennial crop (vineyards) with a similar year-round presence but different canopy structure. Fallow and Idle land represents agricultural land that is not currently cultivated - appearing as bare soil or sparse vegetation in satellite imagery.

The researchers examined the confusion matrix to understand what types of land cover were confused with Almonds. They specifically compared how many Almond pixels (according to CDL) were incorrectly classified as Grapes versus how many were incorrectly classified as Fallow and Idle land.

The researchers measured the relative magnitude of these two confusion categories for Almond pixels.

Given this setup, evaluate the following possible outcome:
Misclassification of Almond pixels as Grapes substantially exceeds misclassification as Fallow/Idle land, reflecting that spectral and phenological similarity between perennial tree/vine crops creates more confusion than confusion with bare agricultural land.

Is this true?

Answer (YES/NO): NO